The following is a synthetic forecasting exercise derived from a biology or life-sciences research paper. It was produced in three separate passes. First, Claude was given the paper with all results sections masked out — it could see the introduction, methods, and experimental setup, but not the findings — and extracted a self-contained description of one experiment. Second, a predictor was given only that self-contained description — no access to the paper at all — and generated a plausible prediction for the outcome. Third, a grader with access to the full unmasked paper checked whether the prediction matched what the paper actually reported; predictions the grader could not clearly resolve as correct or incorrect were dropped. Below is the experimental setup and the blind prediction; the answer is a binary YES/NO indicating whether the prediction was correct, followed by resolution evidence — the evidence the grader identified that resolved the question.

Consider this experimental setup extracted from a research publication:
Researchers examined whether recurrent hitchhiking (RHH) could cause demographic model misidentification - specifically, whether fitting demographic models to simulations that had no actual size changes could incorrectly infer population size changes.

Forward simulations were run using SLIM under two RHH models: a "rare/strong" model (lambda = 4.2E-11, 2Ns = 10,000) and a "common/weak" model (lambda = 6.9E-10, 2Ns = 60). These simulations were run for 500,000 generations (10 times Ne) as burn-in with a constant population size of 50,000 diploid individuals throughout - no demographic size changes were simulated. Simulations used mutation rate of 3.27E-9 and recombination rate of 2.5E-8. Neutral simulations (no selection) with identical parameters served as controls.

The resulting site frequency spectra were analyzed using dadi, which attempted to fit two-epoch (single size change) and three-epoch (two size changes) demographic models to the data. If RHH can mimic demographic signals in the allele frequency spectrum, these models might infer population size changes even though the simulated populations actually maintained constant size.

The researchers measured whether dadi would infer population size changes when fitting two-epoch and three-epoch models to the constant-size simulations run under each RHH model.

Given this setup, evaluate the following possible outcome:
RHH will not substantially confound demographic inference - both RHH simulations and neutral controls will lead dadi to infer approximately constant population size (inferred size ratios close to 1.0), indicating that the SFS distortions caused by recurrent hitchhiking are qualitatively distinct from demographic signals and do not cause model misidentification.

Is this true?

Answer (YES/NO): NO